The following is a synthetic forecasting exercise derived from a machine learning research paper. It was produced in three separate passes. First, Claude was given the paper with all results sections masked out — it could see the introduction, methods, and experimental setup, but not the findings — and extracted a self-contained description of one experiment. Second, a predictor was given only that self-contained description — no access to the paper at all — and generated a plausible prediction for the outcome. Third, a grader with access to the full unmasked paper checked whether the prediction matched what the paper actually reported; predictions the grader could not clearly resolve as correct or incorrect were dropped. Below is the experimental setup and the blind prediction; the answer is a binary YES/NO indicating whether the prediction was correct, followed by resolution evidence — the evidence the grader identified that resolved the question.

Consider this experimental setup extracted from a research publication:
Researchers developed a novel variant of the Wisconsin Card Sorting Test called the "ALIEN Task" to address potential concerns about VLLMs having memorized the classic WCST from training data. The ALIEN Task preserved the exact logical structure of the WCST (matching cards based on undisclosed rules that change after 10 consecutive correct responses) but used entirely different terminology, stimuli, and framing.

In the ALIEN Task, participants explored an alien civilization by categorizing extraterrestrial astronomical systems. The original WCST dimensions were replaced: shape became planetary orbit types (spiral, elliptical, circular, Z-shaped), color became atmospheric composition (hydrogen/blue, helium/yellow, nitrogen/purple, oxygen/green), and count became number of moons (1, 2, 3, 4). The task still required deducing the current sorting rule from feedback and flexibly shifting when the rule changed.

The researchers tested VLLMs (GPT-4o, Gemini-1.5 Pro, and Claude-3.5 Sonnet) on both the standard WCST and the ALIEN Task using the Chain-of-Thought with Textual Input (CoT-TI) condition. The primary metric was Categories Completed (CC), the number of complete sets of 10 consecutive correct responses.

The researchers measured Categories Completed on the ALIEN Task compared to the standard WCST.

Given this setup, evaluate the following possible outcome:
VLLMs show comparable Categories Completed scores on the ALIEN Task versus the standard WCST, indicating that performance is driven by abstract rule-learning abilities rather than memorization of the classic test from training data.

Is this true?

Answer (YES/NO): YES